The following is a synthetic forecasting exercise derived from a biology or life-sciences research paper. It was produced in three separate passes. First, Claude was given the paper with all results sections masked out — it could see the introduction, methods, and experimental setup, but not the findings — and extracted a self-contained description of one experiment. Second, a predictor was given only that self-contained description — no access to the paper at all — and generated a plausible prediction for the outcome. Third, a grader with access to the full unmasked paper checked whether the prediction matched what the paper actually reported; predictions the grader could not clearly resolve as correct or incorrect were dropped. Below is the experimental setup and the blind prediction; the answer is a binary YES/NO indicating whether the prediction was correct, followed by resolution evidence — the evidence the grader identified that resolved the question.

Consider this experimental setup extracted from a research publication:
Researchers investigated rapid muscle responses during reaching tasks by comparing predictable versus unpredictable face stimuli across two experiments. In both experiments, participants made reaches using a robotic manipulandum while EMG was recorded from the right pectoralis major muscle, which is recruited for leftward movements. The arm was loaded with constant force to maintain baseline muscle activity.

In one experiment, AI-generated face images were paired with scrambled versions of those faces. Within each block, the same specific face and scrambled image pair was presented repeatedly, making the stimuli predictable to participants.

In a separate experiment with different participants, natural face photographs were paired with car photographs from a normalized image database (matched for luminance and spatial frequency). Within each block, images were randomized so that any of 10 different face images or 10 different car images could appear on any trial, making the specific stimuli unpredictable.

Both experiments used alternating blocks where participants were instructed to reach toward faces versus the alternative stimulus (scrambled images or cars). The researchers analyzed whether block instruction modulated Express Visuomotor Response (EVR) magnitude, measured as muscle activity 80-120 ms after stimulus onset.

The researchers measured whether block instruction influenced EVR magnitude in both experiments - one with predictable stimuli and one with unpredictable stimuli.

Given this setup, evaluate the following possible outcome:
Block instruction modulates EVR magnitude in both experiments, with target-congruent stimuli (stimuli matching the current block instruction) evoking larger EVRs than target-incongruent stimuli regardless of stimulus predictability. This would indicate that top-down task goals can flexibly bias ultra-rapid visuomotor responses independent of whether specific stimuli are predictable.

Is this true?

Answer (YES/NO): NO